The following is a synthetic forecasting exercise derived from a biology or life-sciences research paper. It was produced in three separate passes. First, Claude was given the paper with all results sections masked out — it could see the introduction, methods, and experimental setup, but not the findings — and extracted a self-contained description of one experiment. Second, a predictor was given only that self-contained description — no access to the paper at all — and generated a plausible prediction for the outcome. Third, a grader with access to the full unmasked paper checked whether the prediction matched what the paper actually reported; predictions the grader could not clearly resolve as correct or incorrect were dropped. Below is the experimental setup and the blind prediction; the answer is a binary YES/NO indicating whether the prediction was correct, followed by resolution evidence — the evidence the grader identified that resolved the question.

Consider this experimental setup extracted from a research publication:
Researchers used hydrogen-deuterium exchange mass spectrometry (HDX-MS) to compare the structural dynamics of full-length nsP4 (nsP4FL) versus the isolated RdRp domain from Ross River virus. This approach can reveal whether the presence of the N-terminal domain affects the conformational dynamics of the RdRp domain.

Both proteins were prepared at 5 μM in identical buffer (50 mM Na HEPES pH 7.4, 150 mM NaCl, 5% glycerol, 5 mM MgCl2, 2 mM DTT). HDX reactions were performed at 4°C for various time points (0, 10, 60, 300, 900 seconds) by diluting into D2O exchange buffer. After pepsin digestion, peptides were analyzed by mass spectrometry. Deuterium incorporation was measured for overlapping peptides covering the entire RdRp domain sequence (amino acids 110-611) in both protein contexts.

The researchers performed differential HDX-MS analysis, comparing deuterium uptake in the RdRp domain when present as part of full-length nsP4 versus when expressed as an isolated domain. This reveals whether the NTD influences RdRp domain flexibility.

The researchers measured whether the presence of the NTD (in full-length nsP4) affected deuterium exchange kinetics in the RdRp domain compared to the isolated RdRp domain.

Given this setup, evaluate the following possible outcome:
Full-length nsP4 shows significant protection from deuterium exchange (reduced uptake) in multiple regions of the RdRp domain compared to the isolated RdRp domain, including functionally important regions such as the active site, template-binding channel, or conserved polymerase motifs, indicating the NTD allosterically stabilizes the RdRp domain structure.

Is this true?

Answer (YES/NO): NO